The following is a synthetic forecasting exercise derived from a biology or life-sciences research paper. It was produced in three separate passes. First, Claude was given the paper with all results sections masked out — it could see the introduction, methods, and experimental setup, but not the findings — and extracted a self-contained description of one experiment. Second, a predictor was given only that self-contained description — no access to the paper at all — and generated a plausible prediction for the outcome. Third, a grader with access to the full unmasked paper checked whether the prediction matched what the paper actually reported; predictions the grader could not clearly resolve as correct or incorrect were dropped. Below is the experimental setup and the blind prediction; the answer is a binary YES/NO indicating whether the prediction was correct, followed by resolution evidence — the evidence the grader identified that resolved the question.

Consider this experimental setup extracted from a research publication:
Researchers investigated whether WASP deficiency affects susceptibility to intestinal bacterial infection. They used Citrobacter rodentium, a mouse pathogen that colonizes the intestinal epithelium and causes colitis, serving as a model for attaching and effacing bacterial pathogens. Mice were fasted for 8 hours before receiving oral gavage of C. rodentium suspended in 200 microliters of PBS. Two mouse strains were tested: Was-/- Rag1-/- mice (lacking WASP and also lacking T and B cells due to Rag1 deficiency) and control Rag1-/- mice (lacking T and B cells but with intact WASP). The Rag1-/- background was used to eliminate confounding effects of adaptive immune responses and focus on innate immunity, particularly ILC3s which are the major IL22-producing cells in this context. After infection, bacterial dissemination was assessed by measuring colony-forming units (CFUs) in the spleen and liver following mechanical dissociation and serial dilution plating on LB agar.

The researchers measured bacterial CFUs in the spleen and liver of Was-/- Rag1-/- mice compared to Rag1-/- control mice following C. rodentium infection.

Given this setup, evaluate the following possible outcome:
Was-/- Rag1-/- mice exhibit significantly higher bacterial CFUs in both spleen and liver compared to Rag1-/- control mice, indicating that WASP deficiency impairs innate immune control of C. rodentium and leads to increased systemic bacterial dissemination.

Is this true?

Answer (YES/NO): YES